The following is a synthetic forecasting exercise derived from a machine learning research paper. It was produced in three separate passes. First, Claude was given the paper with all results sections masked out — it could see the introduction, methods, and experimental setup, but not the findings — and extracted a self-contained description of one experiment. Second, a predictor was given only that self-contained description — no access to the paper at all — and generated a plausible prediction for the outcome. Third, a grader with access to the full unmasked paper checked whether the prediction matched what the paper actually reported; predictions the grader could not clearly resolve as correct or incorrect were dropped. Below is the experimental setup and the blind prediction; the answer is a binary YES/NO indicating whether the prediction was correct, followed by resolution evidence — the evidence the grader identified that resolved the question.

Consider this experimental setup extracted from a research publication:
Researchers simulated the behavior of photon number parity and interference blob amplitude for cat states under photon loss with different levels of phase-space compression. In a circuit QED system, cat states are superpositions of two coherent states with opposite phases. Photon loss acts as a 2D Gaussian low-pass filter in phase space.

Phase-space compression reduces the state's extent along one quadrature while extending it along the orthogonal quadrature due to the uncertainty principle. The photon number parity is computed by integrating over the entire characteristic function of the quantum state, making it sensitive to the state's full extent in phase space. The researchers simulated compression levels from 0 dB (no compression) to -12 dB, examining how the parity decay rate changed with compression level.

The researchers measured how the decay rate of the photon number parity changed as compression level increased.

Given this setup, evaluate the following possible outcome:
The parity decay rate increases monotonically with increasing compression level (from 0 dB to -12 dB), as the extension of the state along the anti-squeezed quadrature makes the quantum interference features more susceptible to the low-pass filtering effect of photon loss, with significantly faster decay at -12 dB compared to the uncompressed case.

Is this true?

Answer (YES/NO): NO